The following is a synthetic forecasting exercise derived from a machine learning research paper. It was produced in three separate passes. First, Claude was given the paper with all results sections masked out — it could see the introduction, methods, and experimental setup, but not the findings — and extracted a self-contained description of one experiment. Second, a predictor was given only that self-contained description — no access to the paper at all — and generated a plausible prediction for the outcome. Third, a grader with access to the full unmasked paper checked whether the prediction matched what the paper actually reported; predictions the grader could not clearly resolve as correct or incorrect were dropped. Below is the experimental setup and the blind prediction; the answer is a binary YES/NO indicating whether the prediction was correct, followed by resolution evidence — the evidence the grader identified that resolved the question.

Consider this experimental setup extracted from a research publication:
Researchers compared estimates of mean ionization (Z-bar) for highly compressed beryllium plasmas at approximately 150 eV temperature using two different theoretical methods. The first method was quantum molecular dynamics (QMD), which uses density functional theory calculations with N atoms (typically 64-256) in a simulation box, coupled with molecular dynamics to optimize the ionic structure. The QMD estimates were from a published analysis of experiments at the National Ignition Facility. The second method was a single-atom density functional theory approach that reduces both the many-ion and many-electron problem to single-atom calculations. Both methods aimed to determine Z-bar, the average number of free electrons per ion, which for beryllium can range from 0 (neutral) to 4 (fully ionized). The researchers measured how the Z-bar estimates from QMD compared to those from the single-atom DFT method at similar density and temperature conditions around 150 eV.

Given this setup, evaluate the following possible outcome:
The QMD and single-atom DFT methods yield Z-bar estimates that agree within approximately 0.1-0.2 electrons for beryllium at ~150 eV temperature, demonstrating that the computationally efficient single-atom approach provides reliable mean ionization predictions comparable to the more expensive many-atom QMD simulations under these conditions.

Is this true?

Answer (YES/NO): NO